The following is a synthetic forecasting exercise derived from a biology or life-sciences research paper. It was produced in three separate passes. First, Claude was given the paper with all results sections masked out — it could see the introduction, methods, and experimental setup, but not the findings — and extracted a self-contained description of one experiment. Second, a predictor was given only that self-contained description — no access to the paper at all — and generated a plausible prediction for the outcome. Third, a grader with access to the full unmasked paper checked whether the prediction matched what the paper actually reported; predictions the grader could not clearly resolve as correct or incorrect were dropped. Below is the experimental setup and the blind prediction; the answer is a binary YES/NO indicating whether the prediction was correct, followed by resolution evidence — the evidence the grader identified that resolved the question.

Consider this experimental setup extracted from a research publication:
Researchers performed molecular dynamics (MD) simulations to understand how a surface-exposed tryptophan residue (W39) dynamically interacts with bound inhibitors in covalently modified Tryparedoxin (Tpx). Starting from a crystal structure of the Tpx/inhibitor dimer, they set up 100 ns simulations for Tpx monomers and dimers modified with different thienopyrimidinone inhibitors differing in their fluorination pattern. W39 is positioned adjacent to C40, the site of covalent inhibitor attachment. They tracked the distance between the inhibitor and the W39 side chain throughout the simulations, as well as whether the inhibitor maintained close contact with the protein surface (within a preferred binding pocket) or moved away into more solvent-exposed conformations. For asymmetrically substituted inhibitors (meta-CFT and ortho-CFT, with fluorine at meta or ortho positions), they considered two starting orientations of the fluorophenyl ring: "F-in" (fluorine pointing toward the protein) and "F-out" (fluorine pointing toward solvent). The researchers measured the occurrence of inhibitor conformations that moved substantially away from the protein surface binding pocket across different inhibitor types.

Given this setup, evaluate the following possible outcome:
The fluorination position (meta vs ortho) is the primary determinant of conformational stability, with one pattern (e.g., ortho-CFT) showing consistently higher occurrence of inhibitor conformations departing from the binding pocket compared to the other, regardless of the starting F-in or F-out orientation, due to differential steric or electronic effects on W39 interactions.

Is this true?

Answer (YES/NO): NO